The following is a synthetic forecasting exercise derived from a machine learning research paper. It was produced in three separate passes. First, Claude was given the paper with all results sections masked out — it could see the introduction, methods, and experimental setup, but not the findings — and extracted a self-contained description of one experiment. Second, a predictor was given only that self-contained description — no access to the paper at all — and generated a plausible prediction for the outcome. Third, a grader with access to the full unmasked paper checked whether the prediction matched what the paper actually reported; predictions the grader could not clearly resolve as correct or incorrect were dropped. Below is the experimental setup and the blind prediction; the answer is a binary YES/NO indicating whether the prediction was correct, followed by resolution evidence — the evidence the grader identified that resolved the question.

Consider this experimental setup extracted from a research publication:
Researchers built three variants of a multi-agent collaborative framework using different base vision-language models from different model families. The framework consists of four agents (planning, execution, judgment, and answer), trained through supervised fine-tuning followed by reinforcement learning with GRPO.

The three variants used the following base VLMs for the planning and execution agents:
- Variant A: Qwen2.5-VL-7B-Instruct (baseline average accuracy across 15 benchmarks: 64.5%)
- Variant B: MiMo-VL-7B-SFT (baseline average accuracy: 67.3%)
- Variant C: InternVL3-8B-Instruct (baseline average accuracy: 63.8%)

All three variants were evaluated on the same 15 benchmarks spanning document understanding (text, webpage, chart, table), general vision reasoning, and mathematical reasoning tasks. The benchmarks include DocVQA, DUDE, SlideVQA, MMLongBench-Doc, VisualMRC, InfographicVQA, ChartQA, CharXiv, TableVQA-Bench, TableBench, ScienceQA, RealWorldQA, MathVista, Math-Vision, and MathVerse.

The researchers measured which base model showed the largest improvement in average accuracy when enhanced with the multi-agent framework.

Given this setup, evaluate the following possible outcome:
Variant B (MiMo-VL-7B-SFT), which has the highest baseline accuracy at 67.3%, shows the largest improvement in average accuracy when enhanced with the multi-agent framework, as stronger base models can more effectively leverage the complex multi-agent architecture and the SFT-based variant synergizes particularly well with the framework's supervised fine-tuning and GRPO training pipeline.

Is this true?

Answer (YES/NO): NO